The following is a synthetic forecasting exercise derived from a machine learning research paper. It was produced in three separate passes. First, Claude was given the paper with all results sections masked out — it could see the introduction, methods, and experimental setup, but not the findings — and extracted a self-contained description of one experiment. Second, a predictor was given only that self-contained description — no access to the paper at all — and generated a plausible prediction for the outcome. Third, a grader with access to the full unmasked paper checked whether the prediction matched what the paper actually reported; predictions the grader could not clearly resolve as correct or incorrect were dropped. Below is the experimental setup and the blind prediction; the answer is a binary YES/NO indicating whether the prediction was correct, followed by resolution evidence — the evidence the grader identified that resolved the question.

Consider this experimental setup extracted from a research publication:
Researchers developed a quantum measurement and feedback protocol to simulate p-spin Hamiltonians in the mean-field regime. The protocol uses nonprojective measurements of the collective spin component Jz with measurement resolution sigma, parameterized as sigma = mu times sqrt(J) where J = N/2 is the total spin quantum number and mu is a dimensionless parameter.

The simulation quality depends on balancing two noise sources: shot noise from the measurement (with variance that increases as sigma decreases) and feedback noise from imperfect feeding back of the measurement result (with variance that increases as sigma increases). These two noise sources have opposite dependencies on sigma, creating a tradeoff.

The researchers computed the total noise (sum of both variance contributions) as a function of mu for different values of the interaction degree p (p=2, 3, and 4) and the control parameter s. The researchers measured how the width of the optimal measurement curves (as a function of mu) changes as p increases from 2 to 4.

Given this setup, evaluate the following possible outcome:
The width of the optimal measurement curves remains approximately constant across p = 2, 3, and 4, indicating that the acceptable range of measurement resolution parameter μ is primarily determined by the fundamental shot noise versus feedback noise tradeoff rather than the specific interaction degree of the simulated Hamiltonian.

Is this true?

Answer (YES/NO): NO